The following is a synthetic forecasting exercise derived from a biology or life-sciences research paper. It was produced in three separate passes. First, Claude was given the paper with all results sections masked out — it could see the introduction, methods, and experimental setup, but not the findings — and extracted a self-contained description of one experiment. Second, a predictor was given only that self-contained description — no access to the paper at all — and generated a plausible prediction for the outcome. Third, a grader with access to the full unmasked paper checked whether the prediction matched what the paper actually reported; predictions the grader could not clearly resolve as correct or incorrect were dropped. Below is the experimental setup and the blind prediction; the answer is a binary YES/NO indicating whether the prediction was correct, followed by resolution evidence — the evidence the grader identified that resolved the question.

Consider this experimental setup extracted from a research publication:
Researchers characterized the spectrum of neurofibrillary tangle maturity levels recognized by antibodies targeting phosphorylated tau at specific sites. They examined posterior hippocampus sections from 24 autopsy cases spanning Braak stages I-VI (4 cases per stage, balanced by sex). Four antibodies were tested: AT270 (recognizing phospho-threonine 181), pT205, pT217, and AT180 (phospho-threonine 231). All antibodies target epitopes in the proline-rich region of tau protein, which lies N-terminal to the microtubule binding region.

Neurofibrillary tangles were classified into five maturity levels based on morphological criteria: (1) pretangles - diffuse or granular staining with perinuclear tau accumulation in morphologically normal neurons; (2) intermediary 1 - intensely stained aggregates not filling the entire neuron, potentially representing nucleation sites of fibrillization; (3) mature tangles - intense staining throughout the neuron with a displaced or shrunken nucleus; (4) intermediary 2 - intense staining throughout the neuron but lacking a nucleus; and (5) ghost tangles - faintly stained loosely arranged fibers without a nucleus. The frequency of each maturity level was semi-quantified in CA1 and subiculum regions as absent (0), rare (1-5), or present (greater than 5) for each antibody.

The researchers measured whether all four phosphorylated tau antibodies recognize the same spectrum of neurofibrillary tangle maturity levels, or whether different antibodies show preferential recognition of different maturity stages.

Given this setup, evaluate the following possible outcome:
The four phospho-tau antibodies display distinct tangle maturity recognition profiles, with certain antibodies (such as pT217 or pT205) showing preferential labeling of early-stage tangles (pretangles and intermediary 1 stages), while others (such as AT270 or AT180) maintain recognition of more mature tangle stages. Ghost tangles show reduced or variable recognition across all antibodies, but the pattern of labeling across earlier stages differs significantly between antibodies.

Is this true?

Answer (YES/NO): NO